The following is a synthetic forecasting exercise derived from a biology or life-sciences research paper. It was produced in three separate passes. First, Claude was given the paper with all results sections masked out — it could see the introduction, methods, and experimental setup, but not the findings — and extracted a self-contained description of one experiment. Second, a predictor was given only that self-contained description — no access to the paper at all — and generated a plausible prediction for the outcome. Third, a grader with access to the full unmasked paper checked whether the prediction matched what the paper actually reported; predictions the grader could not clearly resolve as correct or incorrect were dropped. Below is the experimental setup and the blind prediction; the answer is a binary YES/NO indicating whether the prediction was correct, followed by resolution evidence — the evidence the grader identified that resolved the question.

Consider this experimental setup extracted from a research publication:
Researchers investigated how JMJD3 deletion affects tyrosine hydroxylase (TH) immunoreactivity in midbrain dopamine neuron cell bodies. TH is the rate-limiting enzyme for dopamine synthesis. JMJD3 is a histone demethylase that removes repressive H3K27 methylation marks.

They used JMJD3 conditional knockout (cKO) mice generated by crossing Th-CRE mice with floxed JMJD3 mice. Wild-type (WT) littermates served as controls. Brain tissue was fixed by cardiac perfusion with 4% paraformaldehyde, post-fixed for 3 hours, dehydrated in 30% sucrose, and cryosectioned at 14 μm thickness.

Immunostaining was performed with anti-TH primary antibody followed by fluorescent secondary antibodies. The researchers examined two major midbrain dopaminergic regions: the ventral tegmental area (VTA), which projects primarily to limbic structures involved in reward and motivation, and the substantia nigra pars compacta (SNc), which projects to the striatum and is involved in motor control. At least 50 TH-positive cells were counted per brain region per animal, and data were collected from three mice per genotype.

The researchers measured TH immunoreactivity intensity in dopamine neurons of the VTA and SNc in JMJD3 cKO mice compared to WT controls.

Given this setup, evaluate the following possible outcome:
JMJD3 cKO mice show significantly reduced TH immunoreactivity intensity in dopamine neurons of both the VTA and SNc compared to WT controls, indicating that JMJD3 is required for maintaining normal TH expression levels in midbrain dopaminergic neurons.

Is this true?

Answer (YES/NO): YES